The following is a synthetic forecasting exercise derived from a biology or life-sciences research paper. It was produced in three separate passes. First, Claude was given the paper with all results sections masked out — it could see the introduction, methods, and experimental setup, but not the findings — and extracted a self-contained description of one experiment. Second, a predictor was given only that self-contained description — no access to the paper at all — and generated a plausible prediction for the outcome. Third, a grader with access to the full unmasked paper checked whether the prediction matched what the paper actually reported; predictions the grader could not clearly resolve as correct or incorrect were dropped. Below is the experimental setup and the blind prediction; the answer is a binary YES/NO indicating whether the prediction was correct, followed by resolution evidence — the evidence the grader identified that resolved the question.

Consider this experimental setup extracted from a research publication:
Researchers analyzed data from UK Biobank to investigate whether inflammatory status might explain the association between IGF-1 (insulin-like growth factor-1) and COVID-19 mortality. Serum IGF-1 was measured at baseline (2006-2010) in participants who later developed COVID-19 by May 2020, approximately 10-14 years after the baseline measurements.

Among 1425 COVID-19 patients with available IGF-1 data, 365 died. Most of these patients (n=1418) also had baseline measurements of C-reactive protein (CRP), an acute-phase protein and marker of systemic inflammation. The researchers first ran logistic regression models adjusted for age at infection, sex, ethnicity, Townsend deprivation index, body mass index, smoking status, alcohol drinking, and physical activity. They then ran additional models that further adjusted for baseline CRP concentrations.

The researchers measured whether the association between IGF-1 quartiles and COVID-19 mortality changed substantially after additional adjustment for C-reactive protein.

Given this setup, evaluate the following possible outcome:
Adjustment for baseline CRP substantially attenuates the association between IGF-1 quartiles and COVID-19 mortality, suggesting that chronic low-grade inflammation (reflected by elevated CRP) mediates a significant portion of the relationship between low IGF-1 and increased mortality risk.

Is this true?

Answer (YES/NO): NO